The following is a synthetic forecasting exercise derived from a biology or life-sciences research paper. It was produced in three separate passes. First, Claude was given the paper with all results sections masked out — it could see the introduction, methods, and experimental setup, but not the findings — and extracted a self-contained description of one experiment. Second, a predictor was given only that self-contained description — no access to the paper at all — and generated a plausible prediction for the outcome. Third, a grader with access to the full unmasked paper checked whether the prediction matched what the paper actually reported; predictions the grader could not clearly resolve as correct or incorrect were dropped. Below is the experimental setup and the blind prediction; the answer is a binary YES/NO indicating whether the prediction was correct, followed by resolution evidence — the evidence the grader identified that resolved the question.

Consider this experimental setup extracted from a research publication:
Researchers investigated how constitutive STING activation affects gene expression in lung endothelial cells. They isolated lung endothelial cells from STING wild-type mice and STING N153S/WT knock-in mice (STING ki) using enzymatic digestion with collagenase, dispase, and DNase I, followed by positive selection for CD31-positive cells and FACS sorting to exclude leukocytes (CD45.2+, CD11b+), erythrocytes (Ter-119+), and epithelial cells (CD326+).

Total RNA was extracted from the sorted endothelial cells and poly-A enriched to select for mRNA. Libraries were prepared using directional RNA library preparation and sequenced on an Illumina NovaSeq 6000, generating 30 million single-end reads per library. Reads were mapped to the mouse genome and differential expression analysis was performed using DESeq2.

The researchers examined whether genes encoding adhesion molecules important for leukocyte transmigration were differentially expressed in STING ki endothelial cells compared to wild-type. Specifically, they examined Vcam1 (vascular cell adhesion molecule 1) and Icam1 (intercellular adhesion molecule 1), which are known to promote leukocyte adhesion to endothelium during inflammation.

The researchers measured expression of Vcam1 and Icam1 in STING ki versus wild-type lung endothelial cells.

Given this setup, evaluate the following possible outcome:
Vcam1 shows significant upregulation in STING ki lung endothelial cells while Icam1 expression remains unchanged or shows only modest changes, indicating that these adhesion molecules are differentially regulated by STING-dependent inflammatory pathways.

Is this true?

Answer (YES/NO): NO